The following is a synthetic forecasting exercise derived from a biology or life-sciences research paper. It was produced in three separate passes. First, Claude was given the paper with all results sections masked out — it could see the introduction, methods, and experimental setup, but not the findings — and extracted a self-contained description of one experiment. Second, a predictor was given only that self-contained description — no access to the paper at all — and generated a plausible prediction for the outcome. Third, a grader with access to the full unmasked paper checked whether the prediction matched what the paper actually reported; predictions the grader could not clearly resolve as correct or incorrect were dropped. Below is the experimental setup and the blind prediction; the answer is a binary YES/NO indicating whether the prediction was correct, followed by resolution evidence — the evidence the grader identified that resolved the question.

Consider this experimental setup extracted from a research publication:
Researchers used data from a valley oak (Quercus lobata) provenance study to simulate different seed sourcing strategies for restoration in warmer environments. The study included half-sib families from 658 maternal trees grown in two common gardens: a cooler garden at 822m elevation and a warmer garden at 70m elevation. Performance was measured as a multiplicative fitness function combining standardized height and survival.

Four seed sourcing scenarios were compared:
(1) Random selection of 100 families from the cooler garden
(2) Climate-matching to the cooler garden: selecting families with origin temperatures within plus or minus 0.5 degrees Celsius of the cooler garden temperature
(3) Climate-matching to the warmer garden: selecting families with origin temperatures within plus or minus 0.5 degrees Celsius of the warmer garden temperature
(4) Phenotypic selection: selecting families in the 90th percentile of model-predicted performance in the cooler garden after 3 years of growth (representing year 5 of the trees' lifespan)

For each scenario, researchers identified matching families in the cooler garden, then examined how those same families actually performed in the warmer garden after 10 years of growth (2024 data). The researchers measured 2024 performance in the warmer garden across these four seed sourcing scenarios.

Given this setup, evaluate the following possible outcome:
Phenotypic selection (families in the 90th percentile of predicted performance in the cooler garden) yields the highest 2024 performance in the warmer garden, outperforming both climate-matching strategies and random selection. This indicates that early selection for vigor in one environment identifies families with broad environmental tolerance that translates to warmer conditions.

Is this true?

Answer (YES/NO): YES